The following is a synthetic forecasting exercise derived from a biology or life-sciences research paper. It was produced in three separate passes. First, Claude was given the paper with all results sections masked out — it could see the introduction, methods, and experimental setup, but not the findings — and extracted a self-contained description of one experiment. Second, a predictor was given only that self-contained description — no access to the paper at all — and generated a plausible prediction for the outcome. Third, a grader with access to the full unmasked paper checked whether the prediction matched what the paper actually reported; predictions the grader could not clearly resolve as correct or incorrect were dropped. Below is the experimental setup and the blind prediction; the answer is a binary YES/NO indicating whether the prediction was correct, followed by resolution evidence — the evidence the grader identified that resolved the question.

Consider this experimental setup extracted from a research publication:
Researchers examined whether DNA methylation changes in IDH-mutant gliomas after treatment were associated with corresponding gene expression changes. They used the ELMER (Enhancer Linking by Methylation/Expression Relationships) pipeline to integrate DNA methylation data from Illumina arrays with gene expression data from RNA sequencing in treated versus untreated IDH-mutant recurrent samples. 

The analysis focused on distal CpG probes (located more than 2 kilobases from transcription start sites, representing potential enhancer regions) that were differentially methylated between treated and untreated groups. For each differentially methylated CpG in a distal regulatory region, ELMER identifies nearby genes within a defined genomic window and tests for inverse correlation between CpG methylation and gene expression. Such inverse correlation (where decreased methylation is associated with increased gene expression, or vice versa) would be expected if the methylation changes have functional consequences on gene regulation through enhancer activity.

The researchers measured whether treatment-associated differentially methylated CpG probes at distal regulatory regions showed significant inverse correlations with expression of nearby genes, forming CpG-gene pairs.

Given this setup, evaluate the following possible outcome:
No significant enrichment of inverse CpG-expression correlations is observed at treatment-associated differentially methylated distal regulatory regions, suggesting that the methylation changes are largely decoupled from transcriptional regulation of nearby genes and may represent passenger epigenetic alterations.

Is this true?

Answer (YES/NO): NO